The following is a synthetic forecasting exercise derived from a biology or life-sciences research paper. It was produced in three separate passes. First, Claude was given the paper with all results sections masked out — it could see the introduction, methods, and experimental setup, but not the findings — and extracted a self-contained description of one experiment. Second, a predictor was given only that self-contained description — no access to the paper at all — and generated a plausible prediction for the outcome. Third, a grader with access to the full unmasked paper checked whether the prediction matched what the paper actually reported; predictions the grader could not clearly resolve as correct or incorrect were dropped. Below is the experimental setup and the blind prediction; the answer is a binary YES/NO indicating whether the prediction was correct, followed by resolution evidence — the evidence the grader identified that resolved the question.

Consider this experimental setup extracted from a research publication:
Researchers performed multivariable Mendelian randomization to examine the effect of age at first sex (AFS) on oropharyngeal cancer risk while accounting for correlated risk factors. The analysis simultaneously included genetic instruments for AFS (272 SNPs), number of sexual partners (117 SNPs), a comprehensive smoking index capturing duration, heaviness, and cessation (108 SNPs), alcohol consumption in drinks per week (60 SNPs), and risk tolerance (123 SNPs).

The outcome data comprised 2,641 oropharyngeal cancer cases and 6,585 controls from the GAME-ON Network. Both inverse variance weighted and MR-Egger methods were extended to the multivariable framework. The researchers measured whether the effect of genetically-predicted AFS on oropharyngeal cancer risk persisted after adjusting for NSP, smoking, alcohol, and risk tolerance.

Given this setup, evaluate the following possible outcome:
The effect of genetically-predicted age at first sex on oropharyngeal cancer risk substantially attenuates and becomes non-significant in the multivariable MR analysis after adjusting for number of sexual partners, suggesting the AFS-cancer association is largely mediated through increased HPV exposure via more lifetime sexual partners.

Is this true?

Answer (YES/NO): NO